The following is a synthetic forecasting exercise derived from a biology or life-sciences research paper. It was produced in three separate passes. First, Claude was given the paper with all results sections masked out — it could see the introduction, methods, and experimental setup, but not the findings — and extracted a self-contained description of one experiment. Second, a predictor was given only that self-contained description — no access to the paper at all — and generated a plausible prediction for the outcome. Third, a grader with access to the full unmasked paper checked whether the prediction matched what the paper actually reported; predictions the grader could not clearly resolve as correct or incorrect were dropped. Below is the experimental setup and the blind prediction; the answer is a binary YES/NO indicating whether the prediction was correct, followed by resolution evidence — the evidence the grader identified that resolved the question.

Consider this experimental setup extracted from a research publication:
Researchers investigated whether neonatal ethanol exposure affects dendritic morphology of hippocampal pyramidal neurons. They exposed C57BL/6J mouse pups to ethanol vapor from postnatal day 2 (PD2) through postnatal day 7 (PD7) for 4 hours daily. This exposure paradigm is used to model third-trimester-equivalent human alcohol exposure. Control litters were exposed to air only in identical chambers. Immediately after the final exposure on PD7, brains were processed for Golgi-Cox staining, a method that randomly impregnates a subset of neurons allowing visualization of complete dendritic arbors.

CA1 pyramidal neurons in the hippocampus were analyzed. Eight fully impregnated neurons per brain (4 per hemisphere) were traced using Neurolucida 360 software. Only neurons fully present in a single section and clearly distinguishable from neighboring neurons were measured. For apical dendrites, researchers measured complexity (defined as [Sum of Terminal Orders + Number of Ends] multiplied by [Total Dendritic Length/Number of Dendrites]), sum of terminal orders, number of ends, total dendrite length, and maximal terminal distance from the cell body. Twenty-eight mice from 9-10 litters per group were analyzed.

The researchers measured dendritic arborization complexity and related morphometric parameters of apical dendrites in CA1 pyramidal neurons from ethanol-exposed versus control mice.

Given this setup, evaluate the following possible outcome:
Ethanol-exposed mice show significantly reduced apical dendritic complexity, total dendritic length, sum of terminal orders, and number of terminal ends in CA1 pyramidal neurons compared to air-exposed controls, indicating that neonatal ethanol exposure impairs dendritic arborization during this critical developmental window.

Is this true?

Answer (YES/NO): NO